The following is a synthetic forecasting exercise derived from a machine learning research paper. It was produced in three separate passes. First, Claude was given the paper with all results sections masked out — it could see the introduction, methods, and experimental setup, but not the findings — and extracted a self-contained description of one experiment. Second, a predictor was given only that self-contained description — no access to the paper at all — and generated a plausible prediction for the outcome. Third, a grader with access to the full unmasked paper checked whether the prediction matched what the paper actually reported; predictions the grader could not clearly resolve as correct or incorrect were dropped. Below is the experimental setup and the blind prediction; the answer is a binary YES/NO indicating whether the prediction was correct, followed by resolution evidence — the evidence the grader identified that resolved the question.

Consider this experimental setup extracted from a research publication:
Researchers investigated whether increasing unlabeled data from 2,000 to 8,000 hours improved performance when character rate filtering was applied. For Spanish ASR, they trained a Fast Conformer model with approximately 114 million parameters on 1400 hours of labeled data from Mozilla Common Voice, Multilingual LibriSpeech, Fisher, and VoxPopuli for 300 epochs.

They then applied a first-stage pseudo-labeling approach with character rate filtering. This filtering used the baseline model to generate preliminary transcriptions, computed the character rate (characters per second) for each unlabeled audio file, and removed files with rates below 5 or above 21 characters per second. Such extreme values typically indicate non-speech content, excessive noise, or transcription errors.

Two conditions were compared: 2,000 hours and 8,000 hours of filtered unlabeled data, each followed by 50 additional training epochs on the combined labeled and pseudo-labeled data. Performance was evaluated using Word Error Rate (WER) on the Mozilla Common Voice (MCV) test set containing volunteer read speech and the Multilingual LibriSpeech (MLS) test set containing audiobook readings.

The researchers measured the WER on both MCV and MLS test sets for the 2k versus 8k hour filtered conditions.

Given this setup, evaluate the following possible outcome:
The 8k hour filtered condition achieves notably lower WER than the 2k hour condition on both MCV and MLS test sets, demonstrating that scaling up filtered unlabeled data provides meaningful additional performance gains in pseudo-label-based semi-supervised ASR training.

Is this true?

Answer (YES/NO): NO